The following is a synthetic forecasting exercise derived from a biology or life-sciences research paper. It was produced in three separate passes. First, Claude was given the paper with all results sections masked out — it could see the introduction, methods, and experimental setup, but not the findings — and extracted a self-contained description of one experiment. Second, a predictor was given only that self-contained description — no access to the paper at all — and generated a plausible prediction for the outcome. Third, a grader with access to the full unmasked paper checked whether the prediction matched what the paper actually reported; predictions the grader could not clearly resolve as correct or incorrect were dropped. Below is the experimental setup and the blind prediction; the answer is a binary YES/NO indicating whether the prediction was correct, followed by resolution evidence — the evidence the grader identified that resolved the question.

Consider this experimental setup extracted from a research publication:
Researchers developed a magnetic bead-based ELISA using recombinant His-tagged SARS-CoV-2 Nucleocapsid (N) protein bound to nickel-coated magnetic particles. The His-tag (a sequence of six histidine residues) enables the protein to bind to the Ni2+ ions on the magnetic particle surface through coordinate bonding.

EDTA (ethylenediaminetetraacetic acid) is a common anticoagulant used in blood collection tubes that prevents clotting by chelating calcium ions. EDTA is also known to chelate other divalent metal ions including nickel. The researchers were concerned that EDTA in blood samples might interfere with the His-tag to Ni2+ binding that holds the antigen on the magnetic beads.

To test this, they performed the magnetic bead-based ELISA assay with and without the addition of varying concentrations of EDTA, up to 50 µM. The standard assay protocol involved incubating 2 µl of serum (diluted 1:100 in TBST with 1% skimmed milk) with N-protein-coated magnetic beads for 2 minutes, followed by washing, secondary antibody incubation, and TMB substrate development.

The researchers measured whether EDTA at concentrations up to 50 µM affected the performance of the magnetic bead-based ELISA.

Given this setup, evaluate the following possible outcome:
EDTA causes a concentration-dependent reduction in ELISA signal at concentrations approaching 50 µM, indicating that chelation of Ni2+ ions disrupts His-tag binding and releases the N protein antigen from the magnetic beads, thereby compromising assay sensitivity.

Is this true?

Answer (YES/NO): NO